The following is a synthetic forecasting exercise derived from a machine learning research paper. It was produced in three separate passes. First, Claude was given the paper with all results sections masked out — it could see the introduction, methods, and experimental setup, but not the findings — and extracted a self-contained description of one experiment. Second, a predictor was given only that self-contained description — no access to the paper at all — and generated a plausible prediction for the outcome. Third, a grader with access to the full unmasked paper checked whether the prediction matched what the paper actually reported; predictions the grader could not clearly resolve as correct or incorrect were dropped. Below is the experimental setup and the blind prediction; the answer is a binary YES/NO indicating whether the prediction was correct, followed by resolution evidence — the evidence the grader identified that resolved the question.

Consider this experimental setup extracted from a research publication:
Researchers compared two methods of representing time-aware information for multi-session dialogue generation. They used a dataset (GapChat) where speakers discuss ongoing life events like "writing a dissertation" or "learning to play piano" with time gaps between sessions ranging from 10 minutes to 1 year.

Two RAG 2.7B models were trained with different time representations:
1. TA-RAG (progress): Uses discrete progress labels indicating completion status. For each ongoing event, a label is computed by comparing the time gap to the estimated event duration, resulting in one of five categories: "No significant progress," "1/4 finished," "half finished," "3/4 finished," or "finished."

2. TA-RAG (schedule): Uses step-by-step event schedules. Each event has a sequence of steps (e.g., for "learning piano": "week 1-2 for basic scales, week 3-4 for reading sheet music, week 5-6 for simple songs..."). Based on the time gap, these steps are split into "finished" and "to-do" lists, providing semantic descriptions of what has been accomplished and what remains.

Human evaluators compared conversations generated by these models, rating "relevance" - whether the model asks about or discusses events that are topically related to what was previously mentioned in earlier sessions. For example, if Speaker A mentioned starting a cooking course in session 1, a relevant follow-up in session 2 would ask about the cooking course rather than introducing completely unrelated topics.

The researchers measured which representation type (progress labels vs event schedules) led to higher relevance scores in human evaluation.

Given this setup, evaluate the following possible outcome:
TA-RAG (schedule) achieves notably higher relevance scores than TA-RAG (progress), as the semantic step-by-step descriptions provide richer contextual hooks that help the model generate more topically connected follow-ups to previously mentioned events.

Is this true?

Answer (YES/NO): NO